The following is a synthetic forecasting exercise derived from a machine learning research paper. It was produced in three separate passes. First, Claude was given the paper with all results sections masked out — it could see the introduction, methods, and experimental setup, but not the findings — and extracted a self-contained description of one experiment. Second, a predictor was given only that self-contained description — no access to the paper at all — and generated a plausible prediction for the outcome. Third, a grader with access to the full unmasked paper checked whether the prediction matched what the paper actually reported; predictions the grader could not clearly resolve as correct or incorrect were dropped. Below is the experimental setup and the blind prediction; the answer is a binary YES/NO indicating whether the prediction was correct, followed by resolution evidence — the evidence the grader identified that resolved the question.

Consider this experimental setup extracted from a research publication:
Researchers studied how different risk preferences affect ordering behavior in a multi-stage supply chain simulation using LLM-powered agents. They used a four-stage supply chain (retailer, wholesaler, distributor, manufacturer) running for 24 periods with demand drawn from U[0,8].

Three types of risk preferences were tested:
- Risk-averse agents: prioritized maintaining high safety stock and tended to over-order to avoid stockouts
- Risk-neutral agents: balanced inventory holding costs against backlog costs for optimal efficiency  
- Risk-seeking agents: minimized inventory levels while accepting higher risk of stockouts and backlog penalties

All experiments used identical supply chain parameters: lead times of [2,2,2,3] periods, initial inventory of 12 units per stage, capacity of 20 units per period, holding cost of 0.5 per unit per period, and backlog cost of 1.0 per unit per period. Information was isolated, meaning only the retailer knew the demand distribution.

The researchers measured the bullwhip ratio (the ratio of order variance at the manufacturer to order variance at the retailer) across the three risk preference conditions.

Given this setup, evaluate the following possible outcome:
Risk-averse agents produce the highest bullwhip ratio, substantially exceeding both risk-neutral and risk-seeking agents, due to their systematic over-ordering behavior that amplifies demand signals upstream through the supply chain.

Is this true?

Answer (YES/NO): YES